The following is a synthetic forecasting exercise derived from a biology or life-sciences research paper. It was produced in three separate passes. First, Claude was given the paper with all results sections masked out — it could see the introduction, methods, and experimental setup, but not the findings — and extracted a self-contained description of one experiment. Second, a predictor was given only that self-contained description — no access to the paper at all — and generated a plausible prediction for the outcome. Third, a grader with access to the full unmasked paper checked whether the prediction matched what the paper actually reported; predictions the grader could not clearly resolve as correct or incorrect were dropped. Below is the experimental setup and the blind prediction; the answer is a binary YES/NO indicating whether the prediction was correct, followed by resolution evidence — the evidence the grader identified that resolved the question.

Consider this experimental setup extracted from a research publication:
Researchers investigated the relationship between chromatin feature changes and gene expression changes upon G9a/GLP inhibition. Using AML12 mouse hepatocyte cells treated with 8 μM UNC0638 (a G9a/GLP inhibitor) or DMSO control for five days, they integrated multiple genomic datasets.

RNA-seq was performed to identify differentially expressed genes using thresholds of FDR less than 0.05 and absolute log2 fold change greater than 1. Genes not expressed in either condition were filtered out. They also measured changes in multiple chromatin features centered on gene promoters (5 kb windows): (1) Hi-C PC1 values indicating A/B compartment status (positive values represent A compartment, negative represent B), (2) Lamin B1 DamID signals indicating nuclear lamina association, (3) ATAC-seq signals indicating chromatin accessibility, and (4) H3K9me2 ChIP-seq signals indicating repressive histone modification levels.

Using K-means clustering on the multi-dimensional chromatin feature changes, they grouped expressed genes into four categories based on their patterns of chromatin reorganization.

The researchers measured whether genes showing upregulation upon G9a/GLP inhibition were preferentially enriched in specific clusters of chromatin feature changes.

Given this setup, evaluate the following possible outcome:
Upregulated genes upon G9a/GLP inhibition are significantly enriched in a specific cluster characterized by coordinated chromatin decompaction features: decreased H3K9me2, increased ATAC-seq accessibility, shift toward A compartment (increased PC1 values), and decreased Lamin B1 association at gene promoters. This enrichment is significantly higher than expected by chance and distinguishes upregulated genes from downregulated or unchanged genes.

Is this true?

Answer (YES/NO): YES